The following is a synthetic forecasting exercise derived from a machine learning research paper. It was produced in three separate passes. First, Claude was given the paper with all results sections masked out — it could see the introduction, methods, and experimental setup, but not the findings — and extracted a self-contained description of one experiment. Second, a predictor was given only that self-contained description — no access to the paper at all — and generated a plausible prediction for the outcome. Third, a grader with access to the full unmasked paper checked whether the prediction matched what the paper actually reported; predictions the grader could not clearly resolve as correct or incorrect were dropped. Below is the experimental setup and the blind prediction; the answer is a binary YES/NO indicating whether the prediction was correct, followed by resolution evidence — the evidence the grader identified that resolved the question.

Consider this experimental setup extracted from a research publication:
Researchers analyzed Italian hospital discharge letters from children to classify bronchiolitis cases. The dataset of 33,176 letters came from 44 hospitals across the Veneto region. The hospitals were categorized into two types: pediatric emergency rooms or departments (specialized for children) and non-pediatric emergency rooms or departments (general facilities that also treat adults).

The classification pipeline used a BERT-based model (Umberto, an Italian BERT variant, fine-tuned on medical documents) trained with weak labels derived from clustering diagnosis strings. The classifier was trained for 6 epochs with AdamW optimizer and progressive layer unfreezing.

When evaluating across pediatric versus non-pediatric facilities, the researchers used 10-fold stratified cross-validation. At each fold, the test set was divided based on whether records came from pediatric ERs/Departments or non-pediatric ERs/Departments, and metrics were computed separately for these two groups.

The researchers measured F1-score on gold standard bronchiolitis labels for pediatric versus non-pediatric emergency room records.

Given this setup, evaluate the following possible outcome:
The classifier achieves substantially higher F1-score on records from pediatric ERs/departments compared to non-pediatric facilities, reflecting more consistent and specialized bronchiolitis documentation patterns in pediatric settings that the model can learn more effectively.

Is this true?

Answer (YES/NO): YES